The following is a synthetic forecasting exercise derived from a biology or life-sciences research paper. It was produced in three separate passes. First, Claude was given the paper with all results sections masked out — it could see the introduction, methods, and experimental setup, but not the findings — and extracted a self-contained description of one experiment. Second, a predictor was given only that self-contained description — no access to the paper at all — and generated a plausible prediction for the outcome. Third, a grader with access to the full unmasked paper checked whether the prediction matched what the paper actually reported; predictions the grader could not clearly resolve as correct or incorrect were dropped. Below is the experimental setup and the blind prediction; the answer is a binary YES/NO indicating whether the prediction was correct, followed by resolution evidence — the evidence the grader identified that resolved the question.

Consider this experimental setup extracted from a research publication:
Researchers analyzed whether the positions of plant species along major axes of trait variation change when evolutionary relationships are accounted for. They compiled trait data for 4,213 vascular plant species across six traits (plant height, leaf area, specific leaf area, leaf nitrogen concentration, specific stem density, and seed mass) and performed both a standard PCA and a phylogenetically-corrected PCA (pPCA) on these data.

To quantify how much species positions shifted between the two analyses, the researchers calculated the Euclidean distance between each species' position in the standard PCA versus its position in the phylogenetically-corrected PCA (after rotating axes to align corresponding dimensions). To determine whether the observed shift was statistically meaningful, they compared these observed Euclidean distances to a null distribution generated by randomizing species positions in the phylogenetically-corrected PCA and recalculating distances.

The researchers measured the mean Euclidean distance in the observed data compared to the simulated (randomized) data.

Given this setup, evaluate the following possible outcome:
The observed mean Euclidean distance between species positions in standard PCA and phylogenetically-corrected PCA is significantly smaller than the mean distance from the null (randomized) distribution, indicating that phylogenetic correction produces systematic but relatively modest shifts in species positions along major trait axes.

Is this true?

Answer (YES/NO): YES